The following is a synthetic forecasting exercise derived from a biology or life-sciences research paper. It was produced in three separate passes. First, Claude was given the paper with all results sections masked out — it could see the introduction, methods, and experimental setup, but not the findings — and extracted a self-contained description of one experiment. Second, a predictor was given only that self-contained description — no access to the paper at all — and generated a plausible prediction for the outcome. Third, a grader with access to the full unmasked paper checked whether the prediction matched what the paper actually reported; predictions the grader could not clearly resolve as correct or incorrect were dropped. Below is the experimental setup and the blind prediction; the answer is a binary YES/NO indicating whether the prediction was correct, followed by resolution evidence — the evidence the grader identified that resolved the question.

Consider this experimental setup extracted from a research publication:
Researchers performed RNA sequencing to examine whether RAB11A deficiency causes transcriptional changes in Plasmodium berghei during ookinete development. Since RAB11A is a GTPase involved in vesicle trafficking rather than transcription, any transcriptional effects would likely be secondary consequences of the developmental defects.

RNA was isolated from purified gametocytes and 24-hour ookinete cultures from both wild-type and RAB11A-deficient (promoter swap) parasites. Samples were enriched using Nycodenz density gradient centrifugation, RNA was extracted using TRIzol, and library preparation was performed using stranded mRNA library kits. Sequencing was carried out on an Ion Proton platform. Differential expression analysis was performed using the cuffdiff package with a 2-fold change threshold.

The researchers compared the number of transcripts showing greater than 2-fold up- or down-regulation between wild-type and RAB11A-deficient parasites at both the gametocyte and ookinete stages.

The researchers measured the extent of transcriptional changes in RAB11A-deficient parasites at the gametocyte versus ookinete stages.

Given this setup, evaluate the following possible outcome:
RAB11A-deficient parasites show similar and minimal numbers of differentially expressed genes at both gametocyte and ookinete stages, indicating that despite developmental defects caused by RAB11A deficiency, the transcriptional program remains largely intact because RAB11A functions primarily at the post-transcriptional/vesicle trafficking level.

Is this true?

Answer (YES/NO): NO